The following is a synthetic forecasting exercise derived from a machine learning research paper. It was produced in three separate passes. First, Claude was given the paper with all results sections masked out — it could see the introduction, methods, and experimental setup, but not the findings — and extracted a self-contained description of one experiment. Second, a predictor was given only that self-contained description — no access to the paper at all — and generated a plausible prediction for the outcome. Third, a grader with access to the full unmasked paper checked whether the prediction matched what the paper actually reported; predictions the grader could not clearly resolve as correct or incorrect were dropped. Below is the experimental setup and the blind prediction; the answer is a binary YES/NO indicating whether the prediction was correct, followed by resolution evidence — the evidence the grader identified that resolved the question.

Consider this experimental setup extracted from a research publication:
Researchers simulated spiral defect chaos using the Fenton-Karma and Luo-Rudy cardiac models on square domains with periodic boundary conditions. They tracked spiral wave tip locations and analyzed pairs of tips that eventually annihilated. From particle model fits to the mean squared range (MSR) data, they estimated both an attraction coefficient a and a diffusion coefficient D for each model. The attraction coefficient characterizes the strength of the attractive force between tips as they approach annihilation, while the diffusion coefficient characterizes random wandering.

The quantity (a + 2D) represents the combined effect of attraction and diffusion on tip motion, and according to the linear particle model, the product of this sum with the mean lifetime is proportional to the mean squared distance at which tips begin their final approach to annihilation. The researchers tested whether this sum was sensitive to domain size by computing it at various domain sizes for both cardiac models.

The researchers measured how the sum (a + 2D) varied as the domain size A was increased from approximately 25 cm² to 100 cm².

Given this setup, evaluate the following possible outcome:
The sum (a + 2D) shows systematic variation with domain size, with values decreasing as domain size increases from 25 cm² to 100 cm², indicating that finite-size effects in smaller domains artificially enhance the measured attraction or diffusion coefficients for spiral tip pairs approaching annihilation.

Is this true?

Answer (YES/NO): NO